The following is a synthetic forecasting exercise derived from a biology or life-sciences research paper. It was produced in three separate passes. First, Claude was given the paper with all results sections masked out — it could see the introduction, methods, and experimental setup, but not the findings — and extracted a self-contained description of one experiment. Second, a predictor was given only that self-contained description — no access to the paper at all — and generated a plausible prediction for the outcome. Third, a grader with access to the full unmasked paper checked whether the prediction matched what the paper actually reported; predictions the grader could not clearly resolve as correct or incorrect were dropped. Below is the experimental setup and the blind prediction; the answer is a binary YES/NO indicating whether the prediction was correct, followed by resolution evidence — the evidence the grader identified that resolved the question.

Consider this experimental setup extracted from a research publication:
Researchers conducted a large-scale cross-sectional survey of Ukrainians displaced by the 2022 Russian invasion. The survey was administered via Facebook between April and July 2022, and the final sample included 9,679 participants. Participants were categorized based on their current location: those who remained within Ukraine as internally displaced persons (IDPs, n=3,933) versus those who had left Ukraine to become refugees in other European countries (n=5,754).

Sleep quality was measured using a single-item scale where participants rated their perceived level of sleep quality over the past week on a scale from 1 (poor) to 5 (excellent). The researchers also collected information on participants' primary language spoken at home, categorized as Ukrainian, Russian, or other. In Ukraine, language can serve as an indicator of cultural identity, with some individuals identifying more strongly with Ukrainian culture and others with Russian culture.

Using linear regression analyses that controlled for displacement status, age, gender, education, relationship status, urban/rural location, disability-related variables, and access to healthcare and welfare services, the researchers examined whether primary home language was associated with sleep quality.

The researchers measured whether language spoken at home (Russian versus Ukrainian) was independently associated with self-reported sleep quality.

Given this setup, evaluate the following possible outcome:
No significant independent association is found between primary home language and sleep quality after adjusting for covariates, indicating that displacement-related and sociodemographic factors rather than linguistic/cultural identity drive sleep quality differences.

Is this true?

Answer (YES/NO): NO